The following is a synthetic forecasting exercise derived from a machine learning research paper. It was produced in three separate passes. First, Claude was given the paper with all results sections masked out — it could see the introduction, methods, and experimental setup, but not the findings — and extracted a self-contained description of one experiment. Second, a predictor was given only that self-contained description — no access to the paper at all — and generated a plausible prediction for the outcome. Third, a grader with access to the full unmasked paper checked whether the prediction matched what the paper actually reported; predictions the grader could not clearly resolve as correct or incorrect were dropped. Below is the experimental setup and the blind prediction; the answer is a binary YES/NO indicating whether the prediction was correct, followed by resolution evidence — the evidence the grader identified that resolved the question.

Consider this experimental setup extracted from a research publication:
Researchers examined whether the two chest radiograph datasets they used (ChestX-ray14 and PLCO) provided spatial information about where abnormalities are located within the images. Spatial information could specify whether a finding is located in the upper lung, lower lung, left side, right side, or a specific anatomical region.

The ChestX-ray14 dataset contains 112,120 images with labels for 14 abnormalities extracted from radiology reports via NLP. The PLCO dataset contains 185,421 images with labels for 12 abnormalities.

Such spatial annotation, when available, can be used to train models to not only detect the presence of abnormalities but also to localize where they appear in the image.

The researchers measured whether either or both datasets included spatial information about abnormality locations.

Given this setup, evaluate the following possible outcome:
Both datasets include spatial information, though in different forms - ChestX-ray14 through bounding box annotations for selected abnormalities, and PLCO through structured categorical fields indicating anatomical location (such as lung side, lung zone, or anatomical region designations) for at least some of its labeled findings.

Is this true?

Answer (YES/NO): NO